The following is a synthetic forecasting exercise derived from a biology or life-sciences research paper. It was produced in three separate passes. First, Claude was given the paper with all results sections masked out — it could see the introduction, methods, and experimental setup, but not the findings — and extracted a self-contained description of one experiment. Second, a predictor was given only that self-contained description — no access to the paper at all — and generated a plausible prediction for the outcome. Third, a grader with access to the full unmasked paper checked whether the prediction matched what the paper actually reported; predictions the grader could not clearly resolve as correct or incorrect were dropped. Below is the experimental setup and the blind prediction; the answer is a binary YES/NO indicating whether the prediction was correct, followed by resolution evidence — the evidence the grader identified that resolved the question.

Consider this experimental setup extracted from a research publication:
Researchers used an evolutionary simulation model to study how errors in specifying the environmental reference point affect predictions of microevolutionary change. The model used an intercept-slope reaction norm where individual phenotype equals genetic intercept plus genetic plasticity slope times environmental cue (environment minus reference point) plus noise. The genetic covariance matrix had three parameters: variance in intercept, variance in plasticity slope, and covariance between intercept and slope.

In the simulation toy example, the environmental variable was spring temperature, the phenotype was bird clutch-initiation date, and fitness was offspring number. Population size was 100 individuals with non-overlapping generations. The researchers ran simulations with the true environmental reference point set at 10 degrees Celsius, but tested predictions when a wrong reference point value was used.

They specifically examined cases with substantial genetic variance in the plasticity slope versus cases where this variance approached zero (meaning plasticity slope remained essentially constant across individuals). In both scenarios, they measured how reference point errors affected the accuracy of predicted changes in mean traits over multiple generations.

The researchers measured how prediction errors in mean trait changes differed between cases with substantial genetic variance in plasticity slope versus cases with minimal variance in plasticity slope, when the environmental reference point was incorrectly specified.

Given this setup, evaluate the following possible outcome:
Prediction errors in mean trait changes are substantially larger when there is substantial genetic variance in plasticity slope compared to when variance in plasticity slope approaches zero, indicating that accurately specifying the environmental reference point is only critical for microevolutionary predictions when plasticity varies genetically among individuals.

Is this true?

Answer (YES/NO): YES